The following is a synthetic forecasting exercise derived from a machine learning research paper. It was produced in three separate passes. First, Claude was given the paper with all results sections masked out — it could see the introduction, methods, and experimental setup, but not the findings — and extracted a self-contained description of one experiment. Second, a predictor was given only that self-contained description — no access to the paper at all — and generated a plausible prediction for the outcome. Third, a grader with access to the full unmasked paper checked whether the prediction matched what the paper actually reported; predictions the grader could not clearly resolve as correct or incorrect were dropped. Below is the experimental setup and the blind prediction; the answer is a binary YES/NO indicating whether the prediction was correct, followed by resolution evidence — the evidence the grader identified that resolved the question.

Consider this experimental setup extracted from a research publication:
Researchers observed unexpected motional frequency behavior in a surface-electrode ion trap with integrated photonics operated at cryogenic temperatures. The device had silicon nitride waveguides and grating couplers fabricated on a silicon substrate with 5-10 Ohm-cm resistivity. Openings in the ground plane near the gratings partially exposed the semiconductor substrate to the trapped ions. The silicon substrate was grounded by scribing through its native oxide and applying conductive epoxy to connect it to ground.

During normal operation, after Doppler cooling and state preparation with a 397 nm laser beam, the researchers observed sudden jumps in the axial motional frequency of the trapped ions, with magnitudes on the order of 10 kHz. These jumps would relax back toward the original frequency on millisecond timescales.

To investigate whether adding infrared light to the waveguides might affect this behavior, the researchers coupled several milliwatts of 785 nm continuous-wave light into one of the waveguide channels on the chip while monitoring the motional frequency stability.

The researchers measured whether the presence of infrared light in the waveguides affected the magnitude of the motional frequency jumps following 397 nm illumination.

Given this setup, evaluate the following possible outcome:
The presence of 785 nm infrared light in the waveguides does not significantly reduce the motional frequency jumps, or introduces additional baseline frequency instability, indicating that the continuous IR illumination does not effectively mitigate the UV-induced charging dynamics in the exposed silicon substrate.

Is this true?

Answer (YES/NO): NO